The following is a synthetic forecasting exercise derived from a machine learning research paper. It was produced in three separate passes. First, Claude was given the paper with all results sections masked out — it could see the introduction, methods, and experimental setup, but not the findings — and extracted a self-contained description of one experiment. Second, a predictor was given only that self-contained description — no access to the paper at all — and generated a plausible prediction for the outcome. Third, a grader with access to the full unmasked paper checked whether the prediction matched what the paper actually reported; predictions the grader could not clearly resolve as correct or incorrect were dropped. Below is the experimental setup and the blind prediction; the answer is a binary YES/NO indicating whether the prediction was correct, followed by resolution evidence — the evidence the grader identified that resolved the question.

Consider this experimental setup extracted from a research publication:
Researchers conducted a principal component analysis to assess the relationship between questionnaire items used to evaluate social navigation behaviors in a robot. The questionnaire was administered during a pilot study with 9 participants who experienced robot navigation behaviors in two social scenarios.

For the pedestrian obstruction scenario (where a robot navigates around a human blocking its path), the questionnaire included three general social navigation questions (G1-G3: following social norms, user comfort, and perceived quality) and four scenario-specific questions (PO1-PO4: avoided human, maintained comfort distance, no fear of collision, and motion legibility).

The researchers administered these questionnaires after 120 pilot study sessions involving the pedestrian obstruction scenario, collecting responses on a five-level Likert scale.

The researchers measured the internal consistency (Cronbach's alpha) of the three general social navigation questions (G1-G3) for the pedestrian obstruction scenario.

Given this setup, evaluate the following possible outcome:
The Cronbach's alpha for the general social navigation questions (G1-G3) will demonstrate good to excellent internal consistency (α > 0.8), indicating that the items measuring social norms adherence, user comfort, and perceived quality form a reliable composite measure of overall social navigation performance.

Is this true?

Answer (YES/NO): YES